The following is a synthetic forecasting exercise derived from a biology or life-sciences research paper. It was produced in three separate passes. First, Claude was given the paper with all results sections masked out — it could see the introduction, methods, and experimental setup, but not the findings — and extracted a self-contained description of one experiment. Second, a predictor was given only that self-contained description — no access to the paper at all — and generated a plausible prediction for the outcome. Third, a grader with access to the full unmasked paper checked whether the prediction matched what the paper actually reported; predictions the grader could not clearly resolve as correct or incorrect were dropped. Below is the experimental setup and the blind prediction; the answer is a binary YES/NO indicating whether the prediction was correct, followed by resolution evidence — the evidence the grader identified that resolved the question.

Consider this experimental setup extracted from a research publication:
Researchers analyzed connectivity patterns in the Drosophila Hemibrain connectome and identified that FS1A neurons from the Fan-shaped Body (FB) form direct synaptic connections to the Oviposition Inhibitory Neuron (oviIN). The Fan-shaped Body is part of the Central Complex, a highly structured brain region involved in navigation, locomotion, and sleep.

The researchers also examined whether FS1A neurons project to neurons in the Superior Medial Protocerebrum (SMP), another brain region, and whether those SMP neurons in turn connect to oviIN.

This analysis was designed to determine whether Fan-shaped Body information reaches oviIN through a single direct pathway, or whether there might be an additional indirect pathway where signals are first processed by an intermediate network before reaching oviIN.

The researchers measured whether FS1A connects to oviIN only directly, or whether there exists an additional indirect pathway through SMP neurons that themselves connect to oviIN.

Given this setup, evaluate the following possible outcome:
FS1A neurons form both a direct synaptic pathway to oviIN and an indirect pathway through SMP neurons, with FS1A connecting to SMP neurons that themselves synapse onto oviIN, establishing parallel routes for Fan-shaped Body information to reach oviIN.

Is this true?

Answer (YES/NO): YES